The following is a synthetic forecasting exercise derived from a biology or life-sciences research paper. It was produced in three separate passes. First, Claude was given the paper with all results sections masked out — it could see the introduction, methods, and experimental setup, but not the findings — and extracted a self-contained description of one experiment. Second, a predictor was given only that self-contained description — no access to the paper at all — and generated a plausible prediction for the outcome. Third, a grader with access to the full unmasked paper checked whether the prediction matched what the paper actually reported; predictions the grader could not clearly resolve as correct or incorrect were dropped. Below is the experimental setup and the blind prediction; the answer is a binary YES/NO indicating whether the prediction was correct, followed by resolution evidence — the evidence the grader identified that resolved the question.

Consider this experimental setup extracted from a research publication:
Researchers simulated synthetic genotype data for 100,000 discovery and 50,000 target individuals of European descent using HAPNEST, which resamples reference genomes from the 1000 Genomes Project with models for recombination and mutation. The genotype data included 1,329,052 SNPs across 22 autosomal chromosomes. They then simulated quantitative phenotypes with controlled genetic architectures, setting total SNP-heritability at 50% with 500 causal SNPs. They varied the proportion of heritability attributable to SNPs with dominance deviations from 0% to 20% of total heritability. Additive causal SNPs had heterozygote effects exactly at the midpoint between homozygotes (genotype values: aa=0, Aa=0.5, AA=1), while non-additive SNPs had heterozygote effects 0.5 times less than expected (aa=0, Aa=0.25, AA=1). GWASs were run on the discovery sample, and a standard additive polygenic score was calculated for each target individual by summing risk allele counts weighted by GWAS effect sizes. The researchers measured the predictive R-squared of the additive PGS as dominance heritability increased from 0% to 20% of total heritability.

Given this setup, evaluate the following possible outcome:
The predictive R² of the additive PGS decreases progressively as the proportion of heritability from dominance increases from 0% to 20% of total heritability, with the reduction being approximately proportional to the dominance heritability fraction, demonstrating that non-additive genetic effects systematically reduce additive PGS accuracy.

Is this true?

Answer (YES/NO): NO